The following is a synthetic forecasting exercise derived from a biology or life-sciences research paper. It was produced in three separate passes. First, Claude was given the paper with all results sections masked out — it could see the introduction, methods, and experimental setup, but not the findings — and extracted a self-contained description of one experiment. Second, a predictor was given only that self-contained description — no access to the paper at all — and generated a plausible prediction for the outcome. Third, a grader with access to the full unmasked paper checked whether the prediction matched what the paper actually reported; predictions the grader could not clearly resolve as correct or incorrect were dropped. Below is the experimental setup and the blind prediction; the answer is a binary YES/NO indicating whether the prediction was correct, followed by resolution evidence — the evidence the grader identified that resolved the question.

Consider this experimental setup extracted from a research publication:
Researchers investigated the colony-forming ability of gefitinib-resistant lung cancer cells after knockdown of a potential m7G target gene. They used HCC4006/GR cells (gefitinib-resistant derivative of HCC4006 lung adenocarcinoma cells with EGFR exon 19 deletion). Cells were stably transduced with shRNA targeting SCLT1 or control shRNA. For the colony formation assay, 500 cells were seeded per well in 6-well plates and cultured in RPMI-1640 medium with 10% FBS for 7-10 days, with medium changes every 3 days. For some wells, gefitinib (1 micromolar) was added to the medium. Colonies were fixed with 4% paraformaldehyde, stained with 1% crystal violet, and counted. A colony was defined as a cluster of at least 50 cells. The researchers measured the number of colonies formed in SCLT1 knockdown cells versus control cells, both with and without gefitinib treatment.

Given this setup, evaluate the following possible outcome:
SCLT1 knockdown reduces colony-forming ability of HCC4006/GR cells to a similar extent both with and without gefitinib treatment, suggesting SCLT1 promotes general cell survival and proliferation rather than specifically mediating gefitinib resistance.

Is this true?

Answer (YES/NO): NO